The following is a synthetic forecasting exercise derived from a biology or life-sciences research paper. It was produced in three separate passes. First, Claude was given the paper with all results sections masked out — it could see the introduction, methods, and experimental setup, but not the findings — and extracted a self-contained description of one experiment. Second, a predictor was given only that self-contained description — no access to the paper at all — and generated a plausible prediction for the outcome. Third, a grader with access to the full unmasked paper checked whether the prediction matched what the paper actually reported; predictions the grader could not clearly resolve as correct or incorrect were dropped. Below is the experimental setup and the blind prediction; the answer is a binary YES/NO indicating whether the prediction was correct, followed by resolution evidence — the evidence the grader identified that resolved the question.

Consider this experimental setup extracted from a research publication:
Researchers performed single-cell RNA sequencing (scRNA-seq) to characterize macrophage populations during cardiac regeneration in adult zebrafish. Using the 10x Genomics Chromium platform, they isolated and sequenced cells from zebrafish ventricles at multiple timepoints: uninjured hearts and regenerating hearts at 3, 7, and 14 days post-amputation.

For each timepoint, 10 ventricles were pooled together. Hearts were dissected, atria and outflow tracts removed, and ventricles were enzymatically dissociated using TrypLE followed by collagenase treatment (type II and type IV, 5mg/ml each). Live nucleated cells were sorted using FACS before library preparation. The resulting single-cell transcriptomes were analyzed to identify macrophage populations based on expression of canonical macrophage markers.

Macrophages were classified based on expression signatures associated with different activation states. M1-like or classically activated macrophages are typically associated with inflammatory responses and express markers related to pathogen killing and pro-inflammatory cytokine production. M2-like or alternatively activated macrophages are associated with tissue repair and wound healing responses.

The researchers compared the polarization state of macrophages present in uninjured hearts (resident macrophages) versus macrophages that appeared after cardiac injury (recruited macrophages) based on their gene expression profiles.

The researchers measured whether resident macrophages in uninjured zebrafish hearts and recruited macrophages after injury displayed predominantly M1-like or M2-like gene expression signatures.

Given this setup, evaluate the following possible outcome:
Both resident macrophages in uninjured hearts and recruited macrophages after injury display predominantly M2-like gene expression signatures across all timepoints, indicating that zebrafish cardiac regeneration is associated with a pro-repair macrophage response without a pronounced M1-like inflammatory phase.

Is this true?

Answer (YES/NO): NO